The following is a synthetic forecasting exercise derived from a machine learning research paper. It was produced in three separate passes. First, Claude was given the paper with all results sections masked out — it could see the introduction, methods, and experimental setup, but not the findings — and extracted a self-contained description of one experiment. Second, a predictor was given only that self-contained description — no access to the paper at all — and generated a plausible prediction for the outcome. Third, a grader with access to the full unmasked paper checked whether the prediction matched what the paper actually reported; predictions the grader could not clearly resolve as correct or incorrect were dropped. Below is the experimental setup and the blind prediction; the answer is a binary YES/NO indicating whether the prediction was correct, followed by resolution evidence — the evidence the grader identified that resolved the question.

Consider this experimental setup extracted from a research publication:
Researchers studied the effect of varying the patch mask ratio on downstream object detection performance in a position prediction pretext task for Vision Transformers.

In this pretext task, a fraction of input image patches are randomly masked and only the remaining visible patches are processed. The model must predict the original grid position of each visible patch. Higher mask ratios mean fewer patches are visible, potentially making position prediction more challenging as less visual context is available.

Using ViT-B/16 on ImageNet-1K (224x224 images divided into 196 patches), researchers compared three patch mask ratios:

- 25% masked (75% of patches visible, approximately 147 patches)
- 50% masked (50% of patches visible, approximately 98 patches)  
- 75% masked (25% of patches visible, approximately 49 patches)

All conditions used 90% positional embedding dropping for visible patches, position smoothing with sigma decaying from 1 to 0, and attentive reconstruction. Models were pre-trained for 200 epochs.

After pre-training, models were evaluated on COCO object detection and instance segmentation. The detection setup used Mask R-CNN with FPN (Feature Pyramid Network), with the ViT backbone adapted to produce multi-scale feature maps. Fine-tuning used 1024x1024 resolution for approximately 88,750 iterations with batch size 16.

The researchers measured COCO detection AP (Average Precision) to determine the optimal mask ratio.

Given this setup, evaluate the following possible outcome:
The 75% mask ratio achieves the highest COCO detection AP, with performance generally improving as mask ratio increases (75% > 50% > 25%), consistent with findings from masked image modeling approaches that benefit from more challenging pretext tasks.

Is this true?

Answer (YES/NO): YES